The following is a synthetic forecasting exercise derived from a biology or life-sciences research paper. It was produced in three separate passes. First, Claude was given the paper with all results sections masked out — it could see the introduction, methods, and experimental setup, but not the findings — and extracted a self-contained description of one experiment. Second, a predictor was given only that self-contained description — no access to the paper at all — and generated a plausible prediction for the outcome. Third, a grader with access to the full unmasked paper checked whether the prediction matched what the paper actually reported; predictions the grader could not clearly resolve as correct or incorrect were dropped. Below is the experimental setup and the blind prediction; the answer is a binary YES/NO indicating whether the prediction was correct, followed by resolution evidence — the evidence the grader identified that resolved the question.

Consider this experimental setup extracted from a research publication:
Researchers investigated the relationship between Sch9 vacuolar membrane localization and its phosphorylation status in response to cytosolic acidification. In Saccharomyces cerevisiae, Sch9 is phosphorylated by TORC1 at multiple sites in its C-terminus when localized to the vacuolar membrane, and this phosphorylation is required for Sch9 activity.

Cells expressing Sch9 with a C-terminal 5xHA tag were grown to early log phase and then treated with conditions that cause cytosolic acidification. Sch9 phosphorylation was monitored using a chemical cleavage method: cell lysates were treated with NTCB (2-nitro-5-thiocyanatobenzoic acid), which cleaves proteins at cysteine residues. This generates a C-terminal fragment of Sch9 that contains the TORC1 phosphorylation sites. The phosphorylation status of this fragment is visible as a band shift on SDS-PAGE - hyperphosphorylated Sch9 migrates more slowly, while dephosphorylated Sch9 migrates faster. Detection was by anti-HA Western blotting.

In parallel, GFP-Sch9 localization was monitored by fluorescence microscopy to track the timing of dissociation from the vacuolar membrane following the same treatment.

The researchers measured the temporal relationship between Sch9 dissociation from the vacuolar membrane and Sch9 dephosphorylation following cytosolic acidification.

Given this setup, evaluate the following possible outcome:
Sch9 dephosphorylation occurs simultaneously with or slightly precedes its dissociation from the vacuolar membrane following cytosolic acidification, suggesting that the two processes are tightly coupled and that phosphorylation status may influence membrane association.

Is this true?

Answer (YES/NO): NO